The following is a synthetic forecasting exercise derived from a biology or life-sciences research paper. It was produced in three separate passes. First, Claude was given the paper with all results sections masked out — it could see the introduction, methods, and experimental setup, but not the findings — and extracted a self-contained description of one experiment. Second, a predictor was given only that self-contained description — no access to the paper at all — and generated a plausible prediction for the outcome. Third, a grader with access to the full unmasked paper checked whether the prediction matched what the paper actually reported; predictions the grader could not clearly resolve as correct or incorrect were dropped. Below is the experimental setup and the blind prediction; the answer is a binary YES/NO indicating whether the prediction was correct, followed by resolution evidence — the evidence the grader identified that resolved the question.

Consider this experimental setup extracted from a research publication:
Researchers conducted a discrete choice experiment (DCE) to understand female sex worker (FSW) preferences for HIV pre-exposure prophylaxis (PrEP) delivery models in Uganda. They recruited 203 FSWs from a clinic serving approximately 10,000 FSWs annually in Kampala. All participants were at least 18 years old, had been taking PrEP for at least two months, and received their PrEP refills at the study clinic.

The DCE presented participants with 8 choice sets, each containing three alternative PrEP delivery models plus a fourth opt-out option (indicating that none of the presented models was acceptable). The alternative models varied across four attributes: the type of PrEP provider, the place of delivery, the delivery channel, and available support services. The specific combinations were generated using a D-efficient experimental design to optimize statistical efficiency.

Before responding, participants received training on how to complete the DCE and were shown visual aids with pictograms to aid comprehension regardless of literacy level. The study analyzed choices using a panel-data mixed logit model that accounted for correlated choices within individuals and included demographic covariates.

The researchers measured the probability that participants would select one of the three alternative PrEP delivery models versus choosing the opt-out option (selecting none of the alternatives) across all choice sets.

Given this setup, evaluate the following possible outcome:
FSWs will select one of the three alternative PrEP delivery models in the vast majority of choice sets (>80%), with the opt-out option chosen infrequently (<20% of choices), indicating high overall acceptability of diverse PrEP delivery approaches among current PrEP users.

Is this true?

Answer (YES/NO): NO